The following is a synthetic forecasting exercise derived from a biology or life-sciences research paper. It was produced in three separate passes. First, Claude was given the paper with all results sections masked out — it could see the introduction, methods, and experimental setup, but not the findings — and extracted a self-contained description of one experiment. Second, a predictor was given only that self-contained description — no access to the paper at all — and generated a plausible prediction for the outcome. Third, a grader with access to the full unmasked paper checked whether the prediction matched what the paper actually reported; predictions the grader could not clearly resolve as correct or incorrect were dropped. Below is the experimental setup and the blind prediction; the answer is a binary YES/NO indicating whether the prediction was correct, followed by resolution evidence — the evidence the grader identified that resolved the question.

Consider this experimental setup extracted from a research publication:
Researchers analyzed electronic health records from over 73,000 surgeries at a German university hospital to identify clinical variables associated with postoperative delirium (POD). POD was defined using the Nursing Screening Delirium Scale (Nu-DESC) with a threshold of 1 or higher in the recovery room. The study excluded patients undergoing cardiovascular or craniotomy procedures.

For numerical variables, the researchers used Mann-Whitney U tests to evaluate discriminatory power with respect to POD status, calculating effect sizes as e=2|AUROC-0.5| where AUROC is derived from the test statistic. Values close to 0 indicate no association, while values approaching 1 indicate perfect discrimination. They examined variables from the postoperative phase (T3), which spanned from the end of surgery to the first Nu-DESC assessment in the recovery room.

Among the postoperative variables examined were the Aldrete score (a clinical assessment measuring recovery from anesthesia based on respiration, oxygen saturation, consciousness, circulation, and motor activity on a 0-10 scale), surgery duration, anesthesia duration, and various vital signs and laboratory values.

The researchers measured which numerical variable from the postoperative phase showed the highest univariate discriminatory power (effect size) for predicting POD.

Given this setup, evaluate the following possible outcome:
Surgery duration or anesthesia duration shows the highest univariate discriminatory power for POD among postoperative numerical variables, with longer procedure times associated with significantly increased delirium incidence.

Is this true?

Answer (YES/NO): NO